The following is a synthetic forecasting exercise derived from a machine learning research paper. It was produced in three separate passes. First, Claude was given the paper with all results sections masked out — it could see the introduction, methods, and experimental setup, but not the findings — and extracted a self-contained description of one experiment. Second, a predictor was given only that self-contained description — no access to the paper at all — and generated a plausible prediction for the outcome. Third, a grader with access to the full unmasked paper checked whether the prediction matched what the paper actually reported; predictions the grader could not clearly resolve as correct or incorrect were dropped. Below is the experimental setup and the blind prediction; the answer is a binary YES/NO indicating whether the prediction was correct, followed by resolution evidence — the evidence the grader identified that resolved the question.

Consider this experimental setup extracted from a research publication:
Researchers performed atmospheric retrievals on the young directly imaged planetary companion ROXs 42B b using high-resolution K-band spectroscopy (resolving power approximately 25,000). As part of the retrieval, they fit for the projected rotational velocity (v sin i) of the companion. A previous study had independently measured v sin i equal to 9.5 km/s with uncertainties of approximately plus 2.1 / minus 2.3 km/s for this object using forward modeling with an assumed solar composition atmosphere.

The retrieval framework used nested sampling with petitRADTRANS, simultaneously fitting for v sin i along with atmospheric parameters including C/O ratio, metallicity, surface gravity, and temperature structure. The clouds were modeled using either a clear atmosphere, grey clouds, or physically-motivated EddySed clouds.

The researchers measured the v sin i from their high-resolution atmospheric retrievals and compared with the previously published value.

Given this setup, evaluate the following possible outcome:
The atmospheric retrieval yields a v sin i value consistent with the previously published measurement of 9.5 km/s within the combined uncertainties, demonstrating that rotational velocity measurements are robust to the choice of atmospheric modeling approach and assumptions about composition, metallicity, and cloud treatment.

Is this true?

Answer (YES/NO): YES